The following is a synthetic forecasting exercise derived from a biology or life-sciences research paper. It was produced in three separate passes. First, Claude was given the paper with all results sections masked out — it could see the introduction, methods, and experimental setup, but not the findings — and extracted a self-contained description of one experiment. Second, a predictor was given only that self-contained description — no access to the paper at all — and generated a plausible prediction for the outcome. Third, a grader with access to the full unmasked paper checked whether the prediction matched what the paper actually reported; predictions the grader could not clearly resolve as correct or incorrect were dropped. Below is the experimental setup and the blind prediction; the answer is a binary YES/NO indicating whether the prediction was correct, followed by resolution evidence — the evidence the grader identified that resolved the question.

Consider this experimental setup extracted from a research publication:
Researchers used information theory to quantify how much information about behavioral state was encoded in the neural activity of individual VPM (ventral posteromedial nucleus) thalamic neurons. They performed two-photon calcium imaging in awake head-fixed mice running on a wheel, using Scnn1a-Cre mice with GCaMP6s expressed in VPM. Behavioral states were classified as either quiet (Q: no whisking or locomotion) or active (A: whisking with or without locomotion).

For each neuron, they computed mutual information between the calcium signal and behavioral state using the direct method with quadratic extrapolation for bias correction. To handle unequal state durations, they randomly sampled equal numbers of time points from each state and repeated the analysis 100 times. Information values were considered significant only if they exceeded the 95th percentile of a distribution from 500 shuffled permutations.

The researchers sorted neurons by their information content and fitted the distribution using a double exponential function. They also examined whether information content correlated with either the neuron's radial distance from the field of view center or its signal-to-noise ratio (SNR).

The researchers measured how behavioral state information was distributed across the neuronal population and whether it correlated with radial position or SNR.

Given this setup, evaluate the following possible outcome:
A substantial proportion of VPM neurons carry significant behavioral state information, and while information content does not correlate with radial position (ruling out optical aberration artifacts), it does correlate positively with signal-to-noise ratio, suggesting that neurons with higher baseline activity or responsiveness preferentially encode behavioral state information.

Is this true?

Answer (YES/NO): NO